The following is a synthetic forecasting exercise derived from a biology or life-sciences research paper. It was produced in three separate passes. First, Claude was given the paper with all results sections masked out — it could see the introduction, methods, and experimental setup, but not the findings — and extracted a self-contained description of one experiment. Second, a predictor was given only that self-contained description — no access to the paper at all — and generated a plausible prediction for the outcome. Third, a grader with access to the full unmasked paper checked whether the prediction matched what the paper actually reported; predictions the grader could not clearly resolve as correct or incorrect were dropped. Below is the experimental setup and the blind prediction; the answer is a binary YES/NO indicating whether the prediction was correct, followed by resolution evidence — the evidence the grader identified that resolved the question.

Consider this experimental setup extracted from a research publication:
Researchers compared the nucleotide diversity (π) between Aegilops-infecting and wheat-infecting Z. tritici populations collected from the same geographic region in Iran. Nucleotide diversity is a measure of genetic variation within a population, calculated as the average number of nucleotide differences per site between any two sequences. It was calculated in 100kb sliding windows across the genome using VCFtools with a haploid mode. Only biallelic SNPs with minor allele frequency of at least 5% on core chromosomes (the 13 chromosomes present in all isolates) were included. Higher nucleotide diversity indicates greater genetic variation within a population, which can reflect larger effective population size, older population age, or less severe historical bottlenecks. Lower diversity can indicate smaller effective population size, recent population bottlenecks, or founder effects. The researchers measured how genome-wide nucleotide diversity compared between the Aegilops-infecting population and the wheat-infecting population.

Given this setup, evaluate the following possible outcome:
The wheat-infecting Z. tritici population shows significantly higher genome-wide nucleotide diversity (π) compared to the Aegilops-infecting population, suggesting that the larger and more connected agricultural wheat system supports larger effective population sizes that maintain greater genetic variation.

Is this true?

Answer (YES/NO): YES